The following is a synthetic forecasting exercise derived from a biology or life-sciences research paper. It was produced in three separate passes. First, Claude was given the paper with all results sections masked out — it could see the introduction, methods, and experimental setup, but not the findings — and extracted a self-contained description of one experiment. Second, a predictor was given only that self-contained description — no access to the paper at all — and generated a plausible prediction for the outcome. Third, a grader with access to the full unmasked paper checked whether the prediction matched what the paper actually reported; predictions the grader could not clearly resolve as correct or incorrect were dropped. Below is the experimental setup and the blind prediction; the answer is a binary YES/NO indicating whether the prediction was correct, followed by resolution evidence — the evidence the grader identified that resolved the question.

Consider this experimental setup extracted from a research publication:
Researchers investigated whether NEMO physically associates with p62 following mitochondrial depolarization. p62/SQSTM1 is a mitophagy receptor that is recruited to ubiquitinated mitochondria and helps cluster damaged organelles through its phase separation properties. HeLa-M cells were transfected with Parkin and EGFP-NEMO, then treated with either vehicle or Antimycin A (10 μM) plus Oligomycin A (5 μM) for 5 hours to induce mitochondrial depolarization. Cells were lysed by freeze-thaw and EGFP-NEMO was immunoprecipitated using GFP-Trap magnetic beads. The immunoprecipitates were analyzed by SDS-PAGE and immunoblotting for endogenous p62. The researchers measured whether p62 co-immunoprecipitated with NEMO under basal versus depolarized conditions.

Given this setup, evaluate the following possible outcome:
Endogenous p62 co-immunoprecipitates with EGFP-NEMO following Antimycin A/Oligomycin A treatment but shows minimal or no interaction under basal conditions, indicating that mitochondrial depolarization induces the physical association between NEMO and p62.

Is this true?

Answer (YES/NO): NO